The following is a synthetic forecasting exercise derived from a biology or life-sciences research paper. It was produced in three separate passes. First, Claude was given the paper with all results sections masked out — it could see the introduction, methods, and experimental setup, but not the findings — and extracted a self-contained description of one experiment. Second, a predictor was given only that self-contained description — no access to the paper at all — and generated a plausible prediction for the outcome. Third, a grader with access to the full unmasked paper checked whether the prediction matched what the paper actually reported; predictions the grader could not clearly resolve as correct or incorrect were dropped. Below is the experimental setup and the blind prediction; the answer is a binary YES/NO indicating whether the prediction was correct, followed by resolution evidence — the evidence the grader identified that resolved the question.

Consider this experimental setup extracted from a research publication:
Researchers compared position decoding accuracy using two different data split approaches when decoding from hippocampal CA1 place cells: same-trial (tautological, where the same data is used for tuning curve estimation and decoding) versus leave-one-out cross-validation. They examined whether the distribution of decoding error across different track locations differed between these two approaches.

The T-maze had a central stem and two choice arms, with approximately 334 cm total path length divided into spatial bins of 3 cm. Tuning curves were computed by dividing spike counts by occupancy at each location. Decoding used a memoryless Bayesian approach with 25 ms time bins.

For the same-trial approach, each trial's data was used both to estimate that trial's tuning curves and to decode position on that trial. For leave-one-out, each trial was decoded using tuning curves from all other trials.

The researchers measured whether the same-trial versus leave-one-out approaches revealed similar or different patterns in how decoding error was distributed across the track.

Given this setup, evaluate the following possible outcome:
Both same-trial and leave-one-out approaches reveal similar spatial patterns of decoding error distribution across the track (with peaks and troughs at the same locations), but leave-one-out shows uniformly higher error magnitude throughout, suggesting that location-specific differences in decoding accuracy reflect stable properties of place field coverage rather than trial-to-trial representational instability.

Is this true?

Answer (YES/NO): NO